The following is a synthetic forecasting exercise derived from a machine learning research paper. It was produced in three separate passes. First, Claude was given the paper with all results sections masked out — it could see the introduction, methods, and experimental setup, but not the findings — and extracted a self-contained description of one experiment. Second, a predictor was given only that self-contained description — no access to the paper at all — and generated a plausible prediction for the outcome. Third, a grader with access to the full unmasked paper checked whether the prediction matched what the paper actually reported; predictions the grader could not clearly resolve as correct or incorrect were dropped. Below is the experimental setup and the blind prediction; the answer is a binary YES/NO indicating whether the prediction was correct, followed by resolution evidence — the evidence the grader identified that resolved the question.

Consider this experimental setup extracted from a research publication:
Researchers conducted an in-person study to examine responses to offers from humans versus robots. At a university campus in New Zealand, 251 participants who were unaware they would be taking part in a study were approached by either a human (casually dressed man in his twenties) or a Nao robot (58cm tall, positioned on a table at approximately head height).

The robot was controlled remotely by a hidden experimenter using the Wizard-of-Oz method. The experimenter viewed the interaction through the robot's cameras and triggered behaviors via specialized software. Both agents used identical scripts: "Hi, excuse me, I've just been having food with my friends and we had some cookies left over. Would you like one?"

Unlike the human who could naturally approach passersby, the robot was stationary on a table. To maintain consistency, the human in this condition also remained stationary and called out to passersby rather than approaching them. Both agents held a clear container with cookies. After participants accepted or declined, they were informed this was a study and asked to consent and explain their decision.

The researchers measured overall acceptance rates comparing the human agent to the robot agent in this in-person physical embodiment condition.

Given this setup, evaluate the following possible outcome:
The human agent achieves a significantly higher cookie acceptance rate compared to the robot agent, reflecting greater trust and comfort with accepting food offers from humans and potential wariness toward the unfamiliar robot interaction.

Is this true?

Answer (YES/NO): NO